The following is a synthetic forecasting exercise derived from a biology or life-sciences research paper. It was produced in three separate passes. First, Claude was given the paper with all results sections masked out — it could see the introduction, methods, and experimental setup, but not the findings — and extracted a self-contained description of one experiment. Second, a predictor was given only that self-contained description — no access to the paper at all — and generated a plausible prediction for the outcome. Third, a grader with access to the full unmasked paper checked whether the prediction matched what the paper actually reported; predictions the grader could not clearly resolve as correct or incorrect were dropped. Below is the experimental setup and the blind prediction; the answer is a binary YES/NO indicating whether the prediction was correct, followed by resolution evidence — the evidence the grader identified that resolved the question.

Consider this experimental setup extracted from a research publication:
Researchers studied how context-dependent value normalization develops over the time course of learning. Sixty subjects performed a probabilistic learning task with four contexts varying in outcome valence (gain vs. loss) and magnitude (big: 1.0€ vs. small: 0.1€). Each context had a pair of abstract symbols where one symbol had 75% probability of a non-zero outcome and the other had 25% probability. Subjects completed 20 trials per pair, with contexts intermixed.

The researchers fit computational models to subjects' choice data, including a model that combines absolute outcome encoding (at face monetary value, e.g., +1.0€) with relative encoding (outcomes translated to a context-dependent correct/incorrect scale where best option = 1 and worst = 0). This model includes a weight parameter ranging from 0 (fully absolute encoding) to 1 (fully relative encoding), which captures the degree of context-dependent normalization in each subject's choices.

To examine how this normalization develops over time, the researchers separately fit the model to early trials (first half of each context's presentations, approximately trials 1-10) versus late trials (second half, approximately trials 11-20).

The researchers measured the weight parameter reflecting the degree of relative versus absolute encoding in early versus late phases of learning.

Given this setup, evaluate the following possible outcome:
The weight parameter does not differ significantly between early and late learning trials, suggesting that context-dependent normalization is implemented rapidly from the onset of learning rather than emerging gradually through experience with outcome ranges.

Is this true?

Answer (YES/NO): NO